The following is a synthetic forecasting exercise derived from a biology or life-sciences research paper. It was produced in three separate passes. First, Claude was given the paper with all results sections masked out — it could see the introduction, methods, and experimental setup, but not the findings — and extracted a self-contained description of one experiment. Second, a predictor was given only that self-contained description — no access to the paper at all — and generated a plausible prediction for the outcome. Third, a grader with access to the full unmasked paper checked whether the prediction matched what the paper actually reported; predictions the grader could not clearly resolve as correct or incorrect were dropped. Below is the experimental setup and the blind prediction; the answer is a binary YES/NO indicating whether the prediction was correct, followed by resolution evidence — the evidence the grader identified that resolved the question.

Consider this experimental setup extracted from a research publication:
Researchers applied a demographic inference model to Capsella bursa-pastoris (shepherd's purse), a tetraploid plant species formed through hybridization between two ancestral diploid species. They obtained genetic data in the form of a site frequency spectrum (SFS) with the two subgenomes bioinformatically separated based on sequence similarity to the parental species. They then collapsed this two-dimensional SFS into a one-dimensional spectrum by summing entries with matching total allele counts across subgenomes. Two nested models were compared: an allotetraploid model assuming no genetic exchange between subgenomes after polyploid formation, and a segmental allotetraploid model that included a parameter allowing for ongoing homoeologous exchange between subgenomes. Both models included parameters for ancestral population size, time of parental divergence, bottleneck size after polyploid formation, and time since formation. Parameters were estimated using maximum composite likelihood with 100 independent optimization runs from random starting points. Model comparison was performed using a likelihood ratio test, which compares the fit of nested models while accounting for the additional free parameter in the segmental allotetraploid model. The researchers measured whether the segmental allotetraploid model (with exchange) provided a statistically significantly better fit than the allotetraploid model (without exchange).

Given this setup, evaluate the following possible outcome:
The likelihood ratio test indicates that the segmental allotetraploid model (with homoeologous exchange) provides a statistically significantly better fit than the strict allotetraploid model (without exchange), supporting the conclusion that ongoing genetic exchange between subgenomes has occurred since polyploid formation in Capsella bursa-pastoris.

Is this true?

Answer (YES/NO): YES